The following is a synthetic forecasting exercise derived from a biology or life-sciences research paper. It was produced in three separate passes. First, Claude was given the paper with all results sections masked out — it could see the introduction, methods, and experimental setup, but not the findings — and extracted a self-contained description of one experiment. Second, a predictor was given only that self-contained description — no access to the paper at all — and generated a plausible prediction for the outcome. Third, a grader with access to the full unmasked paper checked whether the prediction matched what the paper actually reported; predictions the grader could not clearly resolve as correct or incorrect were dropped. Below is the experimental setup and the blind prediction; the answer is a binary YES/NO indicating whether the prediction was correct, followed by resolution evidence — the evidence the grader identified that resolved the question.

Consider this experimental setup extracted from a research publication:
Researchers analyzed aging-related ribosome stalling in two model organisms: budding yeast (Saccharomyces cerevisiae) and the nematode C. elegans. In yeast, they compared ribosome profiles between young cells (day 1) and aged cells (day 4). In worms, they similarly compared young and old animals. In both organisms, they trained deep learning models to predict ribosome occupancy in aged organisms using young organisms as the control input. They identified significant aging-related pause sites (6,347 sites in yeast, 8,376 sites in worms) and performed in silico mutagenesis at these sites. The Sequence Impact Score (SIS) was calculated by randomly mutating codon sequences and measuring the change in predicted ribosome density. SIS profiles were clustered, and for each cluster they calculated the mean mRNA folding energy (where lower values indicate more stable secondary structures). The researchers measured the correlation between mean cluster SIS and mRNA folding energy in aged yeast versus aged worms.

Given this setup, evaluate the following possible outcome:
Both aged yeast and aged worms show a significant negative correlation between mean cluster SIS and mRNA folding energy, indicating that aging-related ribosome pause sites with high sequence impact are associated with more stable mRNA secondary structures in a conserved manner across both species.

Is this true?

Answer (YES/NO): NO